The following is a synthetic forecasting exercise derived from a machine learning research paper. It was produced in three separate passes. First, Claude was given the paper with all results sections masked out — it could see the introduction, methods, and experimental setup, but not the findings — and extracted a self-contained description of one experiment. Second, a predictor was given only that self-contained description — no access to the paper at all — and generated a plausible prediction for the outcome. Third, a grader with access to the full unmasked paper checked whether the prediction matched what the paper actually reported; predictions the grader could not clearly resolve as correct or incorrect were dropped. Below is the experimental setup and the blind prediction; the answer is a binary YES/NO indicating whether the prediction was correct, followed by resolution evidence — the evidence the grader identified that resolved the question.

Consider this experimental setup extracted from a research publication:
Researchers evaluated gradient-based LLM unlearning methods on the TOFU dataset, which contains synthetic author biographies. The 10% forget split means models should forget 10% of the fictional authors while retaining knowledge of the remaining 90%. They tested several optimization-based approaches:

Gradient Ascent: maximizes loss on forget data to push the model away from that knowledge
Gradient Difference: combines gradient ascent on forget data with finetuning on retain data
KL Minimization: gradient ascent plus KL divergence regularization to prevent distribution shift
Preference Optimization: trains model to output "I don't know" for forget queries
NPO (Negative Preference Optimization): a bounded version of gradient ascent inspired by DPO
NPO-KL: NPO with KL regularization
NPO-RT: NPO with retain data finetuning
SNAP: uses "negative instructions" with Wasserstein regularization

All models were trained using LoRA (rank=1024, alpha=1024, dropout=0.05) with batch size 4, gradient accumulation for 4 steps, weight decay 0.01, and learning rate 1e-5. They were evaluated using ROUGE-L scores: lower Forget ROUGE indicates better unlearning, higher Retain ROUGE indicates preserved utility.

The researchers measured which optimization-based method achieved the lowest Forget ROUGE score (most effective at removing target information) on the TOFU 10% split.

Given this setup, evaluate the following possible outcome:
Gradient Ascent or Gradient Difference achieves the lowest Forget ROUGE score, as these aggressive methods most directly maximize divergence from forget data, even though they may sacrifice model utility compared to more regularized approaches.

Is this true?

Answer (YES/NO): YES